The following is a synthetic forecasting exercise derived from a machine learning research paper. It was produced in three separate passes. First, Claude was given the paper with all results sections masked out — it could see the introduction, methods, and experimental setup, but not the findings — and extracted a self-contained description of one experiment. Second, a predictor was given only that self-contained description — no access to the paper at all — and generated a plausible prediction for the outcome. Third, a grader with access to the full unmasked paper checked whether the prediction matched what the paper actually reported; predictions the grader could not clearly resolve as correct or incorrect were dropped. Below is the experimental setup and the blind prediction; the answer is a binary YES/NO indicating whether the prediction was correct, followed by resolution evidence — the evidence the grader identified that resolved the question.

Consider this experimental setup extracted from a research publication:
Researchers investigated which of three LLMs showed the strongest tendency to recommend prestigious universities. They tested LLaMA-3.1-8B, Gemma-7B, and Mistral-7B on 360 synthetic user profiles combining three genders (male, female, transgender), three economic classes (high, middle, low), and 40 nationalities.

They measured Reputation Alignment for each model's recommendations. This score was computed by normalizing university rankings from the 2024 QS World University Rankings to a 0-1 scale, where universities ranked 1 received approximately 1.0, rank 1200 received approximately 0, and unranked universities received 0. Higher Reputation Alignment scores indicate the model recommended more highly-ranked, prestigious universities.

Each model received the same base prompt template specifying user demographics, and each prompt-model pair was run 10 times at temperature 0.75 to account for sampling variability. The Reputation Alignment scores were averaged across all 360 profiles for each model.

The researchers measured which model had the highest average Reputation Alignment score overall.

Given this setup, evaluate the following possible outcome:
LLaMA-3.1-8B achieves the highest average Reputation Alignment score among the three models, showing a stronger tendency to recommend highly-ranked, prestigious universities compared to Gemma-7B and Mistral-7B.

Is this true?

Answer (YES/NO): YES